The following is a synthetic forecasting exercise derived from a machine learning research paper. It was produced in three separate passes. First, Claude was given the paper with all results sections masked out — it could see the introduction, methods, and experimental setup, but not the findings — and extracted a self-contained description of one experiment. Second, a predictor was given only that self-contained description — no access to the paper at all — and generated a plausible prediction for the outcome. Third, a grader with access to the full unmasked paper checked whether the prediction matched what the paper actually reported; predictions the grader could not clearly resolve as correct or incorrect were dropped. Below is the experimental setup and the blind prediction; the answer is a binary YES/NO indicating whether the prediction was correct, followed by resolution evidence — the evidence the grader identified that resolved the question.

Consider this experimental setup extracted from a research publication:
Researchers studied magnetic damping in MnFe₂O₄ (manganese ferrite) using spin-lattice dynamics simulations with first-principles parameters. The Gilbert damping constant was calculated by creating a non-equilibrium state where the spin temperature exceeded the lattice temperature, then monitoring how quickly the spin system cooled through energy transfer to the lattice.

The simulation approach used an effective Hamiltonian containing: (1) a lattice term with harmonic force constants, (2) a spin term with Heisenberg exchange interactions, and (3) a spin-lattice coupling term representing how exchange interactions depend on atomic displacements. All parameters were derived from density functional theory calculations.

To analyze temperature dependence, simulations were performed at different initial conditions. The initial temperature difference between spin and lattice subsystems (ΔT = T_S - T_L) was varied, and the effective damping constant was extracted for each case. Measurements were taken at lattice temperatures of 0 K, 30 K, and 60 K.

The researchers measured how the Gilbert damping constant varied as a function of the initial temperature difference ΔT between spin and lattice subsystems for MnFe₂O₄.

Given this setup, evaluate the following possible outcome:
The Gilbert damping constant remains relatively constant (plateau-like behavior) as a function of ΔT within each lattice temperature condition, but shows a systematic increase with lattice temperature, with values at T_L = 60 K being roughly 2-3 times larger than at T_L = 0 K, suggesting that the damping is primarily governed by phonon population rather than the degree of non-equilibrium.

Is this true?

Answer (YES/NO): NO